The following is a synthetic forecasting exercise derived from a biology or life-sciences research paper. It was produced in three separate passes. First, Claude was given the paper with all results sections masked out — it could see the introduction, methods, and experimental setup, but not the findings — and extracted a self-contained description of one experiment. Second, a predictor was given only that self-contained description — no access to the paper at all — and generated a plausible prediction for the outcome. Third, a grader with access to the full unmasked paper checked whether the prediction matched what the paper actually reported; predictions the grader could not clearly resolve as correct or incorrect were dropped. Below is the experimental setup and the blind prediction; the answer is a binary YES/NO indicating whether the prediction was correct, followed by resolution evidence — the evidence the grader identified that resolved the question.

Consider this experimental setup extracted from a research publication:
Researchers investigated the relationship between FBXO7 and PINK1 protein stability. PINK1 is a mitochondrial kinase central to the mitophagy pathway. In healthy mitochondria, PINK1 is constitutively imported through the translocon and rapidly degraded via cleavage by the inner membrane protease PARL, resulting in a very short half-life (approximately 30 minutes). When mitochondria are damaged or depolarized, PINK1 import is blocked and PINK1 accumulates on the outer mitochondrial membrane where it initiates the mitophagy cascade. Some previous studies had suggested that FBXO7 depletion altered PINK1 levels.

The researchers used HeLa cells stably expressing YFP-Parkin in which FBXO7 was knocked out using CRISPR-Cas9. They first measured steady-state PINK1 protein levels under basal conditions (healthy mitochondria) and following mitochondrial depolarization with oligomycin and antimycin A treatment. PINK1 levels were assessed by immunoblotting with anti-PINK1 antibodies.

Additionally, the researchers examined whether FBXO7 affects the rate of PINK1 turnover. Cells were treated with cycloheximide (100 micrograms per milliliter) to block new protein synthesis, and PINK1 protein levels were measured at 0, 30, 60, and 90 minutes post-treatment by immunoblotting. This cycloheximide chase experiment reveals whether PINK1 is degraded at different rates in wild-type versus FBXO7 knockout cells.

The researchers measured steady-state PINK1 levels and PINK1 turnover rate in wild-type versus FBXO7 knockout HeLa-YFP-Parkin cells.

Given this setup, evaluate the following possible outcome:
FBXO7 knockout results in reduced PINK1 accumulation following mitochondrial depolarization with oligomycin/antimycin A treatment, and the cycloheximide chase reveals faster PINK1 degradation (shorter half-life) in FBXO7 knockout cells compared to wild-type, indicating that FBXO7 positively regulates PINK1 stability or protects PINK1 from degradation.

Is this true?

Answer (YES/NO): NO